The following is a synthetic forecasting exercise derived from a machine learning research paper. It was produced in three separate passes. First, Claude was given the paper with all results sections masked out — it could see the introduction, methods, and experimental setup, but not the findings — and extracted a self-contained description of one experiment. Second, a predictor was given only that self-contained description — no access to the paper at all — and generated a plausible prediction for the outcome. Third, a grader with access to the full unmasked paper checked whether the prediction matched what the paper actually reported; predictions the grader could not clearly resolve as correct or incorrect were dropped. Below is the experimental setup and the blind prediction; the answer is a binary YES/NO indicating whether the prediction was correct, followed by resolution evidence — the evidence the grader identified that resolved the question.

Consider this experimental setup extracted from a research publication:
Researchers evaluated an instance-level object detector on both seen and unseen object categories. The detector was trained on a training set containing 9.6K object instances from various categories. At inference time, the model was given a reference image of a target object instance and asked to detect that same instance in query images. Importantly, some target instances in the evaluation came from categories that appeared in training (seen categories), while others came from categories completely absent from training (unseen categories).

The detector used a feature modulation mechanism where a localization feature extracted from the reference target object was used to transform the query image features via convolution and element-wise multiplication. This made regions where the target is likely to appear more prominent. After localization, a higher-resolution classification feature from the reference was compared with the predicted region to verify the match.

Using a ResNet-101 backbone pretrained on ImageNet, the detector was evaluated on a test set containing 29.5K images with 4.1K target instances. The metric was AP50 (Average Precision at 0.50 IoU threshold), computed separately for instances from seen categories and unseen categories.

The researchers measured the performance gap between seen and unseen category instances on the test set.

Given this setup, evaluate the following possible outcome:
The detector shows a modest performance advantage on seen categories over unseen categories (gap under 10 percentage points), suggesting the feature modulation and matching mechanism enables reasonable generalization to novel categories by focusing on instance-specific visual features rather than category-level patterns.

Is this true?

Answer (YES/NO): NO